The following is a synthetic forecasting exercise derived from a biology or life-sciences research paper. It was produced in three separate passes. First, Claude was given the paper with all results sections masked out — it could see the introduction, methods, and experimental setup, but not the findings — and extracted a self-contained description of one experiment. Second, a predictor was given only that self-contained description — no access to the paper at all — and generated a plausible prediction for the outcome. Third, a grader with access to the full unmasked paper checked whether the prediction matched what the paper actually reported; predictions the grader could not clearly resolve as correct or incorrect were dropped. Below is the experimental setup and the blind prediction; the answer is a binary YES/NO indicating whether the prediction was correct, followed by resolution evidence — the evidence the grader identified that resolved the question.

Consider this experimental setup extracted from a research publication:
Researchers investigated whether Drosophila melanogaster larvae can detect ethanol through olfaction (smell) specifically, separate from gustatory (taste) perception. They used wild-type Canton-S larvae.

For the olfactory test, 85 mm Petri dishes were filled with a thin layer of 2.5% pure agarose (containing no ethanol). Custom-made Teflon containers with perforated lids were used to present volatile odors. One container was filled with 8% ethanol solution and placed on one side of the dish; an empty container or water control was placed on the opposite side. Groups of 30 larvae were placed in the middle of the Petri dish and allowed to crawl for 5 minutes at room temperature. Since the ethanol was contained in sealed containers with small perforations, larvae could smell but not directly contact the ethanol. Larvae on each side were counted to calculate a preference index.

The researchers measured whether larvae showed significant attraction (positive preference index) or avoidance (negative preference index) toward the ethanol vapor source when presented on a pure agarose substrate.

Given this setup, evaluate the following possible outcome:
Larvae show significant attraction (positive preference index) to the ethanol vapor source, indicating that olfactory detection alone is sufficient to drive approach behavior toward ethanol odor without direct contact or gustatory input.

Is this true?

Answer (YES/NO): YES